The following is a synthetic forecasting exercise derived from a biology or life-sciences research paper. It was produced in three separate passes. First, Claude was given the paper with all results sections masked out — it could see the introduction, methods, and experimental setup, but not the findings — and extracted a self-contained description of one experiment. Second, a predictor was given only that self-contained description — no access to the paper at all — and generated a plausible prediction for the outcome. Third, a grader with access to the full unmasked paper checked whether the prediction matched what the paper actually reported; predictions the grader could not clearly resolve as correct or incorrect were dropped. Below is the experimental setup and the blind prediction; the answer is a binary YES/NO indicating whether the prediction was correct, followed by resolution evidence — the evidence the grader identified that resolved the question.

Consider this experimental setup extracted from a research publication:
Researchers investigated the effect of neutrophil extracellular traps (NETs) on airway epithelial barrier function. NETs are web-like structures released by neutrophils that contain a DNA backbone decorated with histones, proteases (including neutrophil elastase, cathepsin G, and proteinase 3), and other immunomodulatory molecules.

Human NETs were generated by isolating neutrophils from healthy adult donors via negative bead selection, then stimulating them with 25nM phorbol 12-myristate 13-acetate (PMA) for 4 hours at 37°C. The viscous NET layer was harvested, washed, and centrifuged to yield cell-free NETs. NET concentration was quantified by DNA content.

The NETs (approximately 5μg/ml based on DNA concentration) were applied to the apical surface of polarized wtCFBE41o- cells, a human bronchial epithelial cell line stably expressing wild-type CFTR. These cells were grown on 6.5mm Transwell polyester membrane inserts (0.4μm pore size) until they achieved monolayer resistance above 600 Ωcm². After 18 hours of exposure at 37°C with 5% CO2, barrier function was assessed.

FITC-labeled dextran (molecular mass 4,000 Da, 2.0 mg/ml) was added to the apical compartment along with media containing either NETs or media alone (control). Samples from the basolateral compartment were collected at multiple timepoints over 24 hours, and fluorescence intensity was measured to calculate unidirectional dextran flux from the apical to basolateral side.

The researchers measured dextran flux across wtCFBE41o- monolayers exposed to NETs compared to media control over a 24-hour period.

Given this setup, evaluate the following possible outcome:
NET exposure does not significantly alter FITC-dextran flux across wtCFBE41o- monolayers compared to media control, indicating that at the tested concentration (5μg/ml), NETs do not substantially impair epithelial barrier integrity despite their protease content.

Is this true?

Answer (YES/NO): NO